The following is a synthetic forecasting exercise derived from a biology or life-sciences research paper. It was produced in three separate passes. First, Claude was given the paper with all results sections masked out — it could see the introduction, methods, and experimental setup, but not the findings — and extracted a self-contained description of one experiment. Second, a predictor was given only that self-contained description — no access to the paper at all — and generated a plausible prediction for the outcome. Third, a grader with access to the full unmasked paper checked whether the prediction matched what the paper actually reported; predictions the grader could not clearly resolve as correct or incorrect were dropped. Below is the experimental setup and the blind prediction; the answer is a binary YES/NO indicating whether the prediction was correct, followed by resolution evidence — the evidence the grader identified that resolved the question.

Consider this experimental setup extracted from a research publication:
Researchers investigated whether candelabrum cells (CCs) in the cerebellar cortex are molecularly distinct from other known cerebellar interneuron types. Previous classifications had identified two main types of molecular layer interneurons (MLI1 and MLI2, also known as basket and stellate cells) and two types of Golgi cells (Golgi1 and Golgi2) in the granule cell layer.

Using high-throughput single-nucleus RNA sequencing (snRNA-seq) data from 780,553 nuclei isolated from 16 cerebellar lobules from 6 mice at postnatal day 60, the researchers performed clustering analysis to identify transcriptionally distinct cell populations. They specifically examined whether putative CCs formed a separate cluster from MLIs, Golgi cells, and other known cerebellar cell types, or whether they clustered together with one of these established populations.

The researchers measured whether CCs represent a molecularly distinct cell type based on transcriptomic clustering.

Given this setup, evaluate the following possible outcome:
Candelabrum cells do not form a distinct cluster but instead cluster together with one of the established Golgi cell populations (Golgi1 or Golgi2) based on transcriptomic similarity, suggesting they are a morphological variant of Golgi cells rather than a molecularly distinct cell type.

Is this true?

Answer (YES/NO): NO